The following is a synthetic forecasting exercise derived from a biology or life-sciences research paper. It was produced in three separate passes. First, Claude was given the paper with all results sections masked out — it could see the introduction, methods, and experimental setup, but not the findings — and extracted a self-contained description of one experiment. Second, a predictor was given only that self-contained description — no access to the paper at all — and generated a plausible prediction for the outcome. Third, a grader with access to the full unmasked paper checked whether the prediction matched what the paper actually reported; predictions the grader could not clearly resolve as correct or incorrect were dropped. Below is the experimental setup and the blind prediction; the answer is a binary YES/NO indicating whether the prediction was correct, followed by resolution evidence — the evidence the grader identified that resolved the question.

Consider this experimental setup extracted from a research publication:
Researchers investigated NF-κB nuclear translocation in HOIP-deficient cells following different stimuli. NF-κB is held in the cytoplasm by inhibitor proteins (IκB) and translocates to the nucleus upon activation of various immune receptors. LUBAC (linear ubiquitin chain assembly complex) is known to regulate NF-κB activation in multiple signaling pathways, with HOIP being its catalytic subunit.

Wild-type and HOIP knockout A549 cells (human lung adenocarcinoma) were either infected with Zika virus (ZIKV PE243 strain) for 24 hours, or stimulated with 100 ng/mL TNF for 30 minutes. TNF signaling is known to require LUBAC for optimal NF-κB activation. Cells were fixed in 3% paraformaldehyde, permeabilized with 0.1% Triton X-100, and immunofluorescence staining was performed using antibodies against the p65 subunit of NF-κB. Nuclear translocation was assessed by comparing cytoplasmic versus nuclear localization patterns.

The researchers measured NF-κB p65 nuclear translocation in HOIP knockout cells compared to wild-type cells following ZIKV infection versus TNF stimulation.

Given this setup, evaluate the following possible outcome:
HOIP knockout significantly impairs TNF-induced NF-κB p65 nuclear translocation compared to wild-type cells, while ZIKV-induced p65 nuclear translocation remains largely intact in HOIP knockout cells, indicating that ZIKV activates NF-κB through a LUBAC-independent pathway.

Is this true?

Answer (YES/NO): NO